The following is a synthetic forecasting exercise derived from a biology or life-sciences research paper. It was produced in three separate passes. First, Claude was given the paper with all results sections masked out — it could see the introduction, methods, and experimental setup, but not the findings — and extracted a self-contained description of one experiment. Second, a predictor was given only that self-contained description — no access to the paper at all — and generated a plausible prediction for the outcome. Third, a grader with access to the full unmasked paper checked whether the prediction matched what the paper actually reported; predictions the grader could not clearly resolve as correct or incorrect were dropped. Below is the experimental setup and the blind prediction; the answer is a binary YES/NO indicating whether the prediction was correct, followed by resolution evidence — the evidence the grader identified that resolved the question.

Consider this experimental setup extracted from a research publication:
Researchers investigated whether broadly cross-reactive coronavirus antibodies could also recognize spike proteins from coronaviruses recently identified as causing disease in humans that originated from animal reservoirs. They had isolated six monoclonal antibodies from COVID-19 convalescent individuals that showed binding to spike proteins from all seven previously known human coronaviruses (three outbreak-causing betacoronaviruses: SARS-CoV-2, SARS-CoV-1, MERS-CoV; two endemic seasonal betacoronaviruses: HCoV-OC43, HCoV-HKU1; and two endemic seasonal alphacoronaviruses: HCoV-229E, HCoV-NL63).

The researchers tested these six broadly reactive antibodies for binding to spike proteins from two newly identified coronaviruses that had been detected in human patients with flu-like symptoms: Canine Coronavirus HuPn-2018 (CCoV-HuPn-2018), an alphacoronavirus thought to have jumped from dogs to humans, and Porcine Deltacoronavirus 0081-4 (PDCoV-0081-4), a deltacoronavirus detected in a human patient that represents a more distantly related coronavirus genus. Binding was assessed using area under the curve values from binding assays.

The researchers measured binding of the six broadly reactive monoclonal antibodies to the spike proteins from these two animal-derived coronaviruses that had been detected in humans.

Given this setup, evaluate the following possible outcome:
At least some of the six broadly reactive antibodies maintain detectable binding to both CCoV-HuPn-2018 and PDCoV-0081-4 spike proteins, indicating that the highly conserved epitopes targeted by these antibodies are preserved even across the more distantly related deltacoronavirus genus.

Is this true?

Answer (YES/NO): YES